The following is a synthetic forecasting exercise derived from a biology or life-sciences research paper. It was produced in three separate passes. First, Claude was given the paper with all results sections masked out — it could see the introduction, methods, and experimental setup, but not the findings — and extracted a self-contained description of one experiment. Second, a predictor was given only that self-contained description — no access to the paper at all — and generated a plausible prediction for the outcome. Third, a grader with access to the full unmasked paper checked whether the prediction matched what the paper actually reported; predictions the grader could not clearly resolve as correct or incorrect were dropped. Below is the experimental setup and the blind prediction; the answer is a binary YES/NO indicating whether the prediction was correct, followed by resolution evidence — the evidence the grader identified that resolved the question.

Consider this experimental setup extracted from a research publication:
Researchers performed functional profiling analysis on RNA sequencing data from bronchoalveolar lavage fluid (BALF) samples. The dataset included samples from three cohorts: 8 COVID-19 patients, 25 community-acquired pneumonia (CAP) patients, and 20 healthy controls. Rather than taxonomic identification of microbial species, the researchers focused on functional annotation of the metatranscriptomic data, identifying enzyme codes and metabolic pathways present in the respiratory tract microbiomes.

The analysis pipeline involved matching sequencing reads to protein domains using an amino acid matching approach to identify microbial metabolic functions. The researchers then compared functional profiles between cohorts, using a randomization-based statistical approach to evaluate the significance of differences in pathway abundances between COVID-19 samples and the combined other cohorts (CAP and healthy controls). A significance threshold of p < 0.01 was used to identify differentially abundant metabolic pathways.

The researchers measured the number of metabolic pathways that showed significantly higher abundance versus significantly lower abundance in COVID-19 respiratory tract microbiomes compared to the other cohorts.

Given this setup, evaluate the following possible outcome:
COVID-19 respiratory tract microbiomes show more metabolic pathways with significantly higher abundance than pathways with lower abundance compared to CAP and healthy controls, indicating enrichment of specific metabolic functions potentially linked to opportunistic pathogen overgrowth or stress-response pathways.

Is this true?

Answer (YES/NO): NO